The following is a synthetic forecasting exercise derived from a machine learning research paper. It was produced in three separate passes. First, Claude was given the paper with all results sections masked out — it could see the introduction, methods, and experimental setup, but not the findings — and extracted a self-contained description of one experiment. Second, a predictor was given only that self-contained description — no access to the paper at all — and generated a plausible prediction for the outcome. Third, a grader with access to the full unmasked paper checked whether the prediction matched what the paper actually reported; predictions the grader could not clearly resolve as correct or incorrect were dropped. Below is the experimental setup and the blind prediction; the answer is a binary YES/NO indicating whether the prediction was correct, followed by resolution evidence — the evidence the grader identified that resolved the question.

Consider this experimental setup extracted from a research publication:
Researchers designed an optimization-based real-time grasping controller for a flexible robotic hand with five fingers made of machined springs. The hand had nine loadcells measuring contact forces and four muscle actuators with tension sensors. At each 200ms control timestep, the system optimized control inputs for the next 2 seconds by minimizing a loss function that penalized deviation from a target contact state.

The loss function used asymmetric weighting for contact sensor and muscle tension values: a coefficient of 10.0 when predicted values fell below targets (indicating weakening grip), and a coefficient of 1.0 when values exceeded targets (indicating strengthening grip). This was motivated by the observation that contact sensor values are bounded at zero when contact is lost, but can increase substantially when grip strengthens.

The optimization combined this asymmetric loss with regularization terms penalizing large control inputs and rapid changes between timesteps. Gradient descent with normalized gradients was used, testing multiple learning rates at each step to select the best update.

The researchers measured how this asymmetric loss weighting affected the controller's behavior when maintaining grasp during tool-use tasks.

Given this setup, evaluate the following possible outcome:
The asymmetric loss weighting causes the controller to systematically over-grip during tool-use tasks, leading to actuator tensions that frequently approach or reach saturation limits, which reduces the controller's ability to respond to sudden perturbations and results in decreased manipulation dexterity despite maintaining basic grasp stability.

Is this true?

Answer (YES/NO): NO